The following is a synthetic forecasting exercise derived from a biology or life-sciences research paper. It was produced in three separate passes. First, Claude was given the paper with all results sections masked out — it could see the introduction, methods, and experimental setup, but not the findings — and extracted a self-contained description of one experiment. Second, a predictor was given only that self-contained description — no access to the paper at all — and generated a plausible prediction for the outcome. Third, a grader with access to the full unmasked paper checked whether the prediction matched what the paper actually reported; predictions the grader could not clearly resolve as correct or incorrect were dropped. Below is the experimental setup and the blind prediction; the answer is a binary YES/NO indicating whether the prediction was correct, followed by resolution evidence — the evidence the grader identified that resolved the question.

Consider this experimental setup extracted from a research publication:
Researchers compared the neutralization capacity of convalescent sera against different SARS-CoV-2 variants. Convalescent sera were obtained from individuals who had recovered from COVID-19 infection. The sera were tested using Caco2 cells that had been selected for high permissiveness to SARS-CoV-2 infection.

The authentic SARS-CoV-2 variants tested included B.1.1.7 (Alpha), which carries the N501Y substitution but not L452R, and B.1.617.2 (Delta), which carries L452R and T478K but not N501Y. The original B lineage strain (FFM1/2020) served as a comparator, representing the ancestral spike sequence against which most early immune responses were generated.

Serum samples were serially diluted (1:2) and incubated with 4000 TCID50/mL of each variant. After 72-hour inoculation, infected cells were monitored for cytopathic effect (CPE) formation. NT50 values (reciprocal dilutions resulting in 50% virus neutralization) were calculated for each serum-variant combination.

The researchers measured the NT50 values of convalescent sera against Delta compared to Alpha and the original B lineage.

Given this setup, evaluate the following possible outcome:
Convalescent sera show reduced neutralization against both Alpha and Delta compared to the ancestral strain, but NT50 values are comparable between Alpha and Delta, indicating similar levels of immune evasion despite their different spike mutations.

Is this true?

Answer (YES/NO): NO